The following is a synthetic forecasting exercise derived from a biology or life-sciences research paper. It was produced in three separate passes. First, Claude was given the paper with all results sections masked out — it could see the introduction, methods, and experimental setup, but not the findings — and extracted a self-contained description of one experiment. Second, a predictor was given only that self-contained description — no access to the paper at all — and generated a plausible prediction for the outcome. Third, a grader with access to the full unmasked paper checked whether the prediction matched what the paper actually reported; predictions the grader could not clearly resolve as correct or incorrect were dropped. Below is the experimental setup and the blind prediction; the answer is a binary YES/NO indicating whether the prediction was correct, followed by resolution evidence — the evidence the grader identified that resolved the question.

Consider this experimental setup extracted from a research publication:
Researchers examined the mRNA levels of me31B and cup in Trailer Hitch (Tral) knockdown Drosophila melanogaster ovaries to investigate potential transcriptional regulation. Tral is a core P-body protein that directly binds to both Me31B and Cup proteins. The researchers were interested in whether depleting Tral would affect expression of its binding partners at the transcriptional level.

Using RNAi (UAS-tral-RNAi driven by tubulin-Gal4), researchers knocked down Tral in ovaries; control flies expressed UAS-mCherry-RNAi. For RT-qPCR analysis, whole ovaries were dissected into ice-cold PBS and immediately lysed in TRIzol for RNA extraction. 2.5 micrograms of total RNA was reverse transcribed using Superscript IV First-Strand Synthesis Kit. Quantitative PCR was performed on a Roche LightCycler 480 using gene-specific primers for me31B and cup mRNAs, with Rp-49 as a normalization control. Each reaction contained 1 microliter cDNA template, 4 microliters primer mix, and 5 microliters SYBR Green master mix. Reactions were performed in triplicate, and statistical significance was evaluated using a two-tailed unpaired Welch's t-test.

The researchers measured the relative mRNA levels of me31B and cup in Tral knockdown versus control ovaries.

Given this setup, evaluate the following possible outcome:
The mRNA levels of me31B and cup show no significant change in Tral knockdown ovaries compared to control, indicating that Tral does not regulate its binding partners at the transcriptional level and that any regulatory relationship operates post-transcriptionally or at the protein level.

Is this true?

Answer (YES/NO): NO